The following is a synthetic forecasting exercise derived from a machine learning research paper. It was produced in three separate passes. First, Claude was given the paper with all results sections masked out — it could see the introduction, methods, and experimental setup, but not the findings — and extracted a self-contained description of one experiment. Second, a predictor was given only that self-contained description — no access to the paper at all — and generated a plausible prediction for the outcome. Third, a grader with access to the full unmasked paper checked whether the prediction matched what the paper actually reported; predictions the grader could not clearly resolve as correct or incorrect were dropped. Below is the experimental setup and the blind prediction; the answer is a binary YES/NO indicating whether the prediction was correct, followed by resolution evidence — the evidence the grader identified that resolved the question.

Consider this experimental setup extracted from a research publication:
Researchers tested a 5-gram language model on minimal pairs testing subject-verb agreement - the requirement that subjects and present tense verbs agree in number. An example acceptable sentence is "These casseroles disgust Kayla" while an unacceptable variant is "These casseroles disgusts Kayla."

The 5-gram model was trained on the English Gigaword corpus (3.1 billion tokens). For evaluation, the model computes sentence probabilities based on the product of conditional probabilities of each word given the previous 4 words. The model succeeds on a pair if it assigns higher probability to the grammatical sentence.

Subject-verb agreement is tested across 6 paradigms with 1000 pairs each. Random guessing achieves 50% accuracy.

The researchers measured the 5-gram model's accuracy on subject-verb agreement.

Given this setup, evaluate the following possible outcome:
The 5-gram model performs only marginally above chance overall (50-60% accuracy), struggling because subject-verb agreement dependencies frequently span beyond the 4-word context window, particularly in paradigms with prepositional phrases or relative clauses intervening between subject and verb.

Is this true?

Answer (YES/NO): NO